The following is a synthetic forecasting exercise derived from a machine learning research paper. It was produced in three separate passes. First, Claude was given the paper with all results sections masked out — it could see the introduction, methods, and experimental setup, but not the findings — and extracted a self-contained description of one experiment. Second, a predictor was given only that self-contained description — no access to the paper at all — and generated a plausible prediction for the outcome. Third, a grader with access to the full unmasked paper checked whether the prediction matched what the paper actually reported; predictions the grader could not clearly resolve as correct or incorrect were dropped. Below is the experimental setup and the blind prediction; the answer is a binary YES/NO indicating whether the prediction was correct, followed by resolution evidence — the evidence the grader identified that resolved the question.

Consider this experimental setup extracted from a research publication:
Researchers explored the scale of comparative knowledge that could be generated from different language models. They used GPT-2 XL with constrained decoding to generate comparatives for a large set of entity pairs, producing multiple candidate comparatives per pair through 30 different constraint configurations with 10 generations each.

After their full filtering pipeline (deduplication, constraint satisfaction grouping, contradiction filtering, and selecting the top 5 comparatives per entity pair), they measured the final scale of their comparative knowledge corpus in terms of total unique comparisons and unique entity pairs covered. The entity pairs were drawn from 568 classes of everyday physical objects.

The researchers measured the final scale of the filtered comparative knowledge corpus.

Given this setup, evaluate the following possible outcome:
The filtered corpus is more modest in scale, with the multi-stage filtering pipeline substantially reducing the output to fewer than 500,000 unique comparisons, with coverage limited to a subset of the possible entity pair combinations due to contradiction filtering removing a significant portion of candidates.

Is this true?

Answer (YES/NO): NO